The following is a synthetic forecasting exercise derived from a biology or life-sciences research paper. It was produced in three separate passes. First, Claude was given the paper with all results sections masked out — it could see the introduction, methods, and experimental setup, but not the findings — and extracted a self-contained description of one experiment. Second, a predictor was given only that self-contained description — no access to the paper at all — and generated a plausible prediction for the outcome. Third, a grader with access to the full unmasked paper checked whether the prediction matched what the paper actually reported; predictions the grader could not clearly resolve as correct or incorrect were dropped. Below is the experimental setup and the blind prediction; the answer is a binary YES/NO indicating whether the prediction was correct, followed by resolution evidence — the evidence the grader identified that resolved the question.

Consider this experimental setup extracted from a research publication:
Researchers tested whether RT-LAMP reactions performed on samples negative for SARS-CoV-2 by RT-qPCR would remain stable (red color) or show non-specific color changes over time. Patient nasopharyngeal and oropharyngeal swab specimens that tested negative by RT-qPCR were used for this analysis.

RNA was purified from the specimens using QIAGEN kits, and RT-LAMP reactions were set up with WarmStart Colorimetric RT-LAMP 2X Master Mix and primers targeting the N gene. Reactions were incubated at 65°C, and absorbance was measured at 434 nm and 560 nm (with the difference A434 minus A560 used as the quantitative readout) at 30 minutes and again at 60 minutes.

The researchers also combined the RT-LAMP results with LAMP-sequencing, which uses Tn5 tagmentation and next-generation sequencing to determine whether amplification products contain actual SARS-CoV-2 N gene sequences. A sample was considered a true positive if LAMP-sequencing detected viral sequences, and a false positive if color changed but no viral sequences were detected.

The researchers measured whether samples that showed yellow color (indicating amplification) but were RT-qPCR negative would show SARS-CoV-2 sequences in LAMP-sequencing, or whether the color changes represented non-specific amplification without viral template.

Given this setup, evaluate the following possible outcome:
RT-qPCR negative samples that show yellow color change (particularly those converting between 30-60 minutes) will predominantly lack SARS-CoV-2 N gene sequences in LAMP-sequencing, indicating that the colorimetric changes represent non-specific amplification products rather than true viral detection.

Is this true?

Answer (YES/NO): YES